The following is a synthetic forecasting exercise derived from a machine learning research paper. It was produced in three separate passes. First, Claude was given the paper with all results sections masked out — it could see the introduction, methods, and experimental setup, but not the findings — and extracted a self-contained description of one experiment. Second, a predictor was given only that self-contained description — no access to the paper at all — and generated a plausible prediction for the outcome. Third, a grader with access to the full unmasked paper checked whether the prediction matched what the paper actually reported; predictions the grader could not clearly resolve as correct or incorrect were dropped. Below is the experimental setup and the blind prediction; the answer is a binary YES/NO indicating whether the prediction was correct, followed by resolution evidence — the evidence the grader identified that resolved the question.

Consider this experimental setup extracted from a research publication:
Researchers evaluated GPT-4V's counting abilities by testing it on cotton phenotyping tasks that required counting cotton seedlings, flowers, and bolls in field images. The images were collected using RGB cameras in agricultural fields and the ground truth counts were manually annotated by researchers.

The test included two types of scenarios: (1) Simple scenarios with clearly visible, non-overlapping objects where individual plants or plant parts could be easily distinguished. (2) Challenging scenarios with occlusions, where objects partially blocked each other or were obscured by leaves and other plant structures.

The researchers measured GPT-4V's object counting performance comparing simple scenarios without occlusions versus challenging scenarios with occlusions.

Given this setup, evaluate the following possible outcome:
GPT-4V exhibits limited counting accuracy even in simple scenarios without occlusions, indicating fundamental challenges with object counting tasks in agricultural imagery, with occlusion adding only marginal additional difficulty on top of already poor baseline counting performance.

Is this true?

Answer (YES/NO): NO